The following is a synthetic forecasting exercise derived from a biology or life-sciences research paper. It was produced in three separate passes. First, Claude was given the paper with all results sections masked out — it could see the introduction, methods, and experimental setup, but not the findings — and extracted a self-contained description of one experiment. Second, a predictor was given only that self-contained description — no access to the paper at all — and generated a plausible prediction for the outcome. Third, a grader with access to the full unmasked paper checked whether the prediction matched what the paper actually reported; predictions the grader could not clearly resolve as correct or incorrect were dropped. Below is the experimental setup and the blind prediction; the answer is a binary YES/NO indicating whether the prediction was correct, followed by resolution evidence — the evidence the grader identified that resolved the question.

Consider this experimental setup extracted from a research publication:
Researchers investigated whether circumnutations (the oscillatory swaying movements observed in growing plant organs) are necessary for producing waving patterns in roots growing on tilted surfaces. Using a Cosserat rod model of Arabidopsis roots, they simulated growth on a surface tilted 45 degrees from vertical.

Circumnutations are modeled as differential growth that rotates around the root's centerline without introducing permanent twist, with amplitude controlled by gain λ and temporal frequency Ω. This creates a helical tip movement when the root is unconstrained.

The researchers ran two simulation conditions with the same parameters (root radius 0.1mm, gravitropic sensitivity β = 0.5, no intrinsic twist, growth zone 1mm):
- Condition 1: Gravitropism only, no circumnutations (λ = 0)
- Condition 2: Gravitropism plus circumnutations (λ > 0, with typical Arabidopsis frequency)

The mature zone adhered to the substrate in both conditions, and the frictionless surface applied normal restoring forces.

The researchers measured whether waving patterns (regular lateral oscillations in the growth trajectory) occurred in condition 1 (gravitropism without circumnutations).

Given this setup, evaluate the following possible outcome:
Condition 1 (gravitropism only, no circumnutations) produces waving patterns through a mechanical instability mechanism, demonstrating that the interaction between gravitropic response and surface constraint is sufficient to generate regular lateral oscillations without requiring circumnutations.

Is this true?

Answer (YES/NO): YES